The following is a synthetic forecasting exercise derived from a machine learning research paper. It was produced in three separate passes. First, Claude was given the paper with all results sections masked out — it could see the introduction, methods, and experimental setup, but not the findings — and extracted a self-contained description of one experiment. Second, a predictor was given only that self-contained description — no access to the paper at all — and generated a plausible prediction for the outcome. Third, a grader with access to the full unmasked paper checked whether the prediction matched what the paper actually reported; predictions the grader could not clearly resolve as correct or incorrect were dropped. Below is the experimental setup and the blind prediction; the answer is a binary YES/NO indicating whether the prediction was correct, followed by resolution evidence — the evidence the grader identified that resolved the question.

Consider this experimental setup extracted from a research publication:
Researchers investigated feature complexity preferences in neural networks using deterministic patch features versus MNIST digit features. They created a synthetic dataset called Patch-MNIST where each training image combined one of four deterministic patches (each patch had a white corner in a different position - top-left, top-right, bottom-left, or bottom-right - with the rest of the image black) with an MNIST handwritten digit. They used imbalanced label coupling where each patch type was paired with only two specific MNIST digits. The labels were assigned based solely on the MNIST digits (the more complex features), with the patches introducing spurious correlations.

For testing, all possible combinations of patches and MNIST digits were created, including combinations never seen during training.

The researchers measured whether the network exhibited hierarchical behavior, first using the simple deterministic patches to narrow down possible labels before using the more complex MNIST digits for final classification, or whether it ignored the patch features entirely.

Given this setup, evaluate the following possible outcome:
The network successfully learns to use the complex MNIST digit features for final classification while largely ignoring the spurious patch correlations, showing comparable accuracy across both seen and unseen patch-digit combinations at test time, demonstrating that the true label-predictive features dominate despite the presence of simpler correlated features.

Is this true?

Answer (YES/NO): NO